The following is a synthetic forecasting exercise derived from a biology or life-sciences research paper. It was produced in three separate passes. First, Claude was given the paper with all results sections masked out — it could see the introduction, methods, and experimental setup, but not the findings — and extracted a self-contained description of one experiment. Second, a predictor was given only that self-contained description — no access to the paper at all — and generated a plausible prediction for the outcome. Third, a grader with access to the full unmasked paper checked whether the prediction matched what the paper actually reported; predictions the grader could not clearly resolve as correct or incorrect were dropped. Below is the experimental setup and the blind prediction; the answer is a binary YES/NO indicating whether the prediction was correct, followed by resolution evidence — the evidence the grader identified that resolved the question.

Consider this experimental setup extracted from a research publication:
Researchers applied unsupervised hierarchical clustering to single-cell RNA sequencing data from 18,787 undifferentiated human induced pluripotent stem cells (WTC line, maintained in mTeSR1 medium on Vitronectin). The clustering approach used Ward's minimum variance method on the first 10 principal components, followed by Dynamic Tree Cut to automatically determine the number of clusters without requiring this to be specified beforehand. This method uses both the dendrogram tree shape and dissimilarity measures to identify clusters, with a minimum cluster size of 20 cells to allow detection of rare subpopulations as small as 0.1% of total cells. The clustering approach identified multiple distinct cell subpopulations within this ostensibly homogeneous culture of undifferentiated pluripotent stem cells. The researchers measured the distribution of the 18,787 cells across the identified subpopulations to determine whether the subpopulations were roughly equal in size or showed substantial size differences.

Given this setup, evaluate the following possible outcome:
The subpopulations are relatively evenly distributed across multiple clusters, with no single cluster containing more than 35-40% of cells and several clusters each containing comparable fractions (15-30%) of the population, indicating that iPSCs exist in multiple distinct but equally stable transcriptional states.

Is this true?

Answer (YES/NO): NO